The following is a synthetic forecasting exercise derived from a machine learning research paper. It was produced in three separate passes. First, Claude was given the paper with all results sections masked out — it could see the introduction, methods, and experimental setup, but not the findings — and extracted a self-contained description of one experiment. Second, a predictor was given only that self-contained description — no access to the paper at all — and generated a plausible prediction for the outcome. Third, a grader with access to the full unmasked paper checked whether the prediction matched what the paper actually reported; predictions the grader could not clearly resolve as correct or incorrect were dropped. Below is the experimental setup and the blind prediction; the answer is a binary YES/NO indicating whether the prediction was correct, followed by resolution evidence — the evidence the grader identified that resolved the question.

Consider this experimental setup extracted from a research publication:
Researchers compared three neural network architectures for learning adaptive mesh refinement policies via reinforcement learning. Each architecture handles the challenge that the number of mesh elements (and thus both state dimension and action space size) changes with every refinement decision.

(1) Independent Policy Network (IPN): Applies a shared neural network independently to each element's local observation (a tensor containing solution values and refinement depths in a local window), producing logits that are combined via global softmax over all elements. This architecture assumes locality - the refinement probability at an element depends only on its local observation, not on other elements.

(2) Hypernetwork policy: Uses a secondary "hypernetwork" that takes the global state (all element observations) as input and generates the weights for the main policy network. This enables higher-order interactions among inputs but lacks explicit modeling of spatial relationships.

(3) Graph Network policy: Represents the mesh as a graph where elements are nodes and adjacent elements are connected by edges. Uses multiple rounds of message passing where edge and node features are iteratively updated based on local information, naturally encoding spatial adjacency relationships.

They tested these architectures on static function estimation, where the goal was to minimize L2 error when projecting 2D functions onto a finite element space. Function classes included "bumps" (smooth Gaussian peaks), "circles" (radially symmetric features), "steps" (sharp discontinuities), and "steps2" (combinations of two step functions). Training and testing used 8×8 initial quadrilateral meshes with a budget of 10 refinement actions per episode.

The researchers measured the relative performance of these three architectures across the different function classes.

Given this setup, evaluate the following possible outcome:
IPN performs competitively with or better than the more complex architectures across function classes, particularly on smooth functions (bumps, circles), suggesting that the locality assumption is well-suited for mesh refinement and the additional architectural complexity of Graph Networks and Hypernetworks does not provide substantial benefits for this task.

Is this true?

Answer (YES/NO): YES